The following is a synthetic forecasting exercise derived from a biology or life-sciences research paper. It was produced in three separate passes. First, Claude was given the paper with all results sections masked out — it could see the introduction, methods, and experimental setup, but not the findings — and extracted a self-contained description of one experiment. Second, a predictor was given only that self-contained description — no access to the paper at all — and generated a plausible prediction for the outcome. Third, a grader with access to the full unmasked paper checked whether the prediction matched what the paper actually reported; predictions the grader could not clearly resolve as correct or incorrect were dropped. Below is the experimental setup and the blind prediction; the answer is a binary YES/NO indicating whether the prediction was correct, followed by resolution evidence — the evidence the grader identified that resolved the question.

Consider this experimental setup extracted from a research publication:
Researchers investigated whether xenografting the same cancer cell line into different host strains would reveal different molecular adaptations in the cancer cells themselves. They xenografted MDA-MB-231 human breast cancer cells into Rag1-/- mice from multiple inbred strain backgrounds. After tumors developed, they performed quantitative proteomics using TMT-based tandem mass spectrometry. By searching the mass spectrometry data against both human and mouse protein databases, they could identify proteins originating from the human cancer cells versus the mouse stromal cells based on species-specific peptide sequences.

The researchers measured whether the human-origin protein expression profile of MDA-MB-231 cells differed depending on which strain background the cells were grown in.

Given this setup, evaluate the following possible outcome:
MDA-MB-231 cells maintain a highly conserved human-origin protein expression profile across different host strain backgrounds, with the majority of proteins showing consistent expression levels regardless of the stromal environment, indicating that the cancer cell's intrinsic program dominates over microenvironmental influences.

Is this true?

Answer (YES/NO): NO